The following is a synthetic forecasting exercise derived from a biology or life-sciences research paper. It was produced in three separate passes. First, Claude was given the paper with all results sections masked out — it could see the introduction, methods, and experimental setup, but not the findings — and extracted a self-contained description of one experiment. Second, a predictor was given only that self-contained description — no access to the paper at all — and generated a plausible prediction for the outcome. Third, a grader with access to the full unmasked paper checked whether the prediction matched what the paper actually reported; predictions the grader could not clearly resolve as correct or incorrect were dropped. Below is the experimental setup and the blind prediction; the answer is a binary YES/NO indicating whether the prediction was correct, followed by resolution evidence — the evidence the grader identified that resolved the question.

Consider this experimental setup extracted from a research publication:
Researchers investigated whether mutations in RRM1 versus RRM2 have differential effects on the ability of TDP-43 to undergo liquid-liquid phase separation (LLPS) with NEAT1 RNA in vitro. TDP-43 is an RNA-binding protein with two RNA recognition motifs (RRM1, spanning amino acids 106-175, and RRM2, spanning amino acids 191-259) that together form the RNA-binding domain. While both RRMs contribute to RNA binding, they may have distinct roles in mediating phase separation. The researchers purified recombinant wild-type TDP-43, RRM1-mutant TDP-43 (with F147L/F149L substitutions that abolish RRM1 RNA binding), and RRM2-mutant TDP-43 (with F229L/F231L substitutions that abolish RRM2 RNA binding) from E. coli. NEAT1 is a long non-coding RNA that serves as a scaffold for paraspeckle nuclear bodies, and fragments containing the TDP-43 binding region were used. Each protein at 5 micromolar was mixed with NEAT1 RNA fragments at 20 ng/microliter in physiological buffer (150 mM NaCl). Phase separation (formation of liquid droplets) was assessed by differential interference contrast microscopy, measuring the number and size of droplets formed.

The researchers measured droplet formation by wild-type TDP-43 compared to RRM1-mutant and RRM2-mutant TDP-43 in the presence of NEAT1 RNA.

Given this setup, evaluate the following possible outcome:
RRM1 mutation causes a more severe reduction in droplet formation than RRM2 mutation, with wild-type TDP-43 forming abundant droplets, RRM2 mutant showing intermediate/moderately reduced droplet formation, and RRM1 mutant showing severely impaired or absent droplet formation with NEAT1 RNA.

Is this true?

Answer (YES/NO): NO